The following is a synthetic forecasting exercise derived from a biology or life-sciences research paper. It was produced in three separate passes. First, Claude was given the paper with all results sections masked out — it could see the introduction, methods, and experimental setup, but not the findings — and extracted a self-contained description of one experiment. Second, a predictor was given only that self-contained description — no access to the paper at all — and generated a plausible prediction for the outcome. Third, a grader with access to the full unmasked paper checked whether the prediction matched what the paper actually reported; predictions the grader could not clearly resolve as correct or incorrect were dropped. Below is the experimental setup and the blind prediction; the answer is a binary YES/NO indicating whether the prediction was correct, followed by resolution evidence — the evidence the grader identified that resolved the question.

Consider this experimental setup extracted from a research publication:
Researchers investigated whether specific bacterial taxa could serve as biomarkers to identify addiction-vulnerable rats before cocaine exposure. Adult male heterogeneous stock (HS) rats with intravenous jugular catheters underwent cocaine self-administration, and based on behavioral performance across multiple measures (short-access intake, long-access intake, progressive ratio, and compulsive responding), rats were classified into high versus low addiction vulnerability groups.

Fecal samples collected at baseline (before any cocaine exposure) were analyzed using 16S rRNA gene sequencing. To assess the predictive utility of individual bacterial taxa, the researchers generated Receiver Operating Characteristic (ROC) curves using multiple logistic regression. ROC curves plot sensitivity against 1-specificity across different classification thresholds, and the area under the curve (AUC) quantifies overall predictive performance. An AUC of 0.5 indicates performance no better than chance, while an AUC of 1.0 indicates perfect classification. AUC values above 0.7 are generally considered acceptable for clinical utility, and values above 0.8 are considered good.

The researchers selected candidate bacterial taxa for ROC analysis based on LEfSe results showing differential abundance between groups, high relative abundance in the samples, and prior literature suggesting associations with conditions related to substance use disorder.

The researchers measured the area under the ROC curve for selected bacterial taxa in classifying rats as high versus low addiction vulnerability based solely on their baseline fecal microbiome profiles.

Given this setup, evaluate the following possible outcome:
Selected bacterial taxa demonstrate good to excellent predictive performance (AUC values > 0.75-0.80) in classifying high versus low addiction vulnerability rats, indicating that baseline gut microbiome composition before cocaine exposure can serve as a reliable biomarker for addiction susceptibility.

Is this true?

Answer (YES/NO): YES